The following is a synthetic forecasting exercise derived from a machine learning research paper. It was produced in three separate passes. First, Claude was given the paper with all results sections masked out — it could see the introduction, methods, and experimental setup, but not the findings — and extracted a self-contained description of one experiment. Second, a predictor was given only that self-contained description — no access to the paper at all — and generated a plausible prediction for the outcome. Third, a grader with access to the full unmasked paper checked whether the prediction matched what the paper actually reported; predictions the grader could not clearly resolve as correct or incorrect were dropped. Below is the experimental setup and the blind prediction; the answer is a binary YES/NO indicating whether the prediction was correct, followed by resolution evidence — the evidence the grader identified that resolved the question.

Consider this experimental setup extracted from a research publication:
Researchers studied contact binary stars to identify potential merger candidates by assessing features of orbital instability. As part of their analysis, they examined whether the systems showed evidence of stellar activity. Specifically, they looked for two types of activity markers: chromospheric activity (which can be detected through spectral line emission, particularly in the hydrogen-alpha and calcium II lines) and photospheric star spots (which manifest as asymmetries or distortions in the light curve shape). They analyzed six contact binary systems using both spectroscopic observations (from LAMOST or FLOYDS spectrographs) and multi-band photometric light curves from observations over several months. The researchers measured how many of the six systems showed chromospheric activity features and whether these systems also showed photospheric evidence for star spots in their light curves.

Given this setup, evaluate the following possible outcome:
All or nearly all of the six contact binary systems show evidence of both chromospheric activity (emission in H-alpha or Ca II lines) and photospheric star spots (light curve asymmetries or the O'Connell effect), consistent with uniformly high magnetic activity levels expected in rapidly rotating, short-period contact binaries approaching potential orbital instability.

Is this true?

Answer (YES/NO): NO